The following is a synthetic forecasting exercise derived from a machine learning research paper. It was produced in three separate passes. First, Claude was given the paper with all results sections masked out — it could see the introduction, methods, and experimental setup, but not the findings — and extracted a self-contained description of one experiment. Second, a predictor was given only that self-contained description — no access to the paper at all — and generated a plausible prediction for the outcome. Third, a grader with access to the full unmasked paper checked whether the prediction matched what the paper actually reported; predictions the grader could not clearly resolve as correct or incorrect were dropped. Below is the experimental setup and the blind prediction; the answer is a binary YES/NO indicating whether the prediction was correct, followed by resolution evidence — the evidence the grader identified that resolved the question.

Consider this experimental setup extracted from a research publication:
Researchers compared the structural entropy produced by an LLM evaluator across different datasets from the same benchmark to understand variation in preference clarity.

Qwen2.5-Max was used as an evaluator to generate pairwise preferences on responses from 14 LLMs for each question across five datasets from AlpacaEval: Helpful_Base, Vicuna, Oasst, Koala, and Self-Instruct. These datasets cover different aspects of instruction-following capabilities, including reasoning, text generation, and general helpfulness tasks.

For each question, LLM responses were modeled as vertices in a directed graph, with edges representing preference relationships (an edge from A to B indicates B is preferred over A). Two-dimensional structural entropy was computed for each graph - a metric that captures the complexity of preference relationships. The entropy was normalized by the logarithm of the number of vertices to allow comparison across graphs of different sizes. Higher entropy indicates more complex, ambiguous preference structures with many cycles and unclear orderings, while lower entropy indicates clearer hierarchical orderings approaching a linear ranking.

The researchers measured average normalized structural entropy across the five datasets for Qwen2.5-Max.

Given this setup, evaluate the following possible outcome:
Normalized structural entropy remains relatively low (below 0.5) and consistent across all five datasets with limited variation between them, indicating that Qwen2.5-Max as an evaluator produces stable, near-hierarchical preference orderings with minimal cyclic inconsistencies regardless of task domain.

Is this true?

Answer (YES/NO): NO